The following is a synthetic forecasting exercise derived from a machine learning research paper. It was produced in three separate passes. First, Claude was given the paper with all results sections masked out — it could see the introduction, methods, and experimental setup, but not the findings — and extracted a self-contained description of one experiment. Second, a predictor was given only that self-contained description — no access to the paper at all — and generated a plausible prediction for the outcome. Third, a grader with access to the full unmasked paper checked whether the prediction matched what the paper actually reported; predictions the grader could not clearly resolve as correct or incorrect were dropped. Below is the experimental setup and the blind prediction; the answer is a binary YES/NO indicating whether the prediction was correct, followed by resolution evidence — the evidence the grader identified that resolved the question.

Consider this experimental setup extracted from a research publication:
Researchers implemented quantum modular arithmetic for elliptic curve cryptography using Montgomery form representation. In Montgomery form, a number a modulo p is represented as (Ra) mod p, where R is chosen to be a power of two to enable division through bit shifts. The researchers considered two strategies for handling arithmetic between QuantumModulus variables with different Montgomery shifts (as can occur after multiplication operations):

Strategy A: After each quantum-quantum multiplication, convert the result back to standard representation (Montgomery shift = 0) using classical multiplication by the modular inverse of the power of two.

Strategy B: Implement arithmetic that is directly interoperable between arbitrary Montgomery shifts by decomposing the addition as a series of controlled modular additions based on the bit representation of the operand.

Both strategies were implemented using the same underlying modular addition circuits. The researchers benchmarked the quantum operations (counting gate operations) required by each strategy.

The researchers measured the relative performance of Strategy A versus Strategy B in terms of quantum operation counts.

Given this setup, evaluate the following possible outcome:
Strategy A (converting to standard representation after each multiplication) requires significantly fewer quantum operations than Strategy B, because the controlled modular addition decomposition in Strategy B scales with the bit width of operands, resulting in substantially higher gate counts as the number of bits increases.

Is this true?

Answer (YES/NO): NO